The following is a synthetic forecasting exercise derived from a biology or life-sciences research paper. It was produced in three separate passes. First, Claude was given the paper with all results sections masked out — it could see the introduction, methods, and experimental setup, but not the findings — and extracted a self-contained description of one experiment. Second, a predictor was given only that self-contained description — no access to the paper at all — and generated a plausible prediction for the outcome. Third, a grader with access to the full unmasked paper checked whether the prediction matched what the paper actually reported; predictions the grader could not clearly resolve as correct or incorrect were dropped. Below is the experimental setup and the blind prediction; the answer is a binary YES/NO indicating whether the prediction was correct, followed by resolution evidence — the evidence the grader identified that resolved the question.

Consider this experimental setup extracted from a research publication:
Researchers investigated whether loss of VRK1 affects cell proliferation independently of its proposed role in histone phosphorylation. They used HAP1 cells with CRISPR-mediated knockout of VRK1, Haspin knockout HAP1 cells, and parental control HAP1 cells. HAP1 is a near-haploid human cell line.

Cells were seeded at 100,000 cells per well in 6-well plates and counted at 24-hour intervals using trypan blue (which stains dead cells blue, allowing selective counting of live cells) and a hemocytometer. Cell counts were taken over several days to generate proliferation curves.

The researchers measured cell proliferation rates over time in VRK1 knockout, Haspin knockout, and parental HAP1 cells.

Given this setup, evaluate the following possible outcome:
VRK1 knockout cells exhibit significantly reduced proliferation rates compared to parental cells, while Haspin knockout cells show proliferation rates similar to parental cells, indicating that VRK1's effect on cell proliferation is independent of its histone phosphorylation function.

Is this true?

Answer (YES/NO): YES